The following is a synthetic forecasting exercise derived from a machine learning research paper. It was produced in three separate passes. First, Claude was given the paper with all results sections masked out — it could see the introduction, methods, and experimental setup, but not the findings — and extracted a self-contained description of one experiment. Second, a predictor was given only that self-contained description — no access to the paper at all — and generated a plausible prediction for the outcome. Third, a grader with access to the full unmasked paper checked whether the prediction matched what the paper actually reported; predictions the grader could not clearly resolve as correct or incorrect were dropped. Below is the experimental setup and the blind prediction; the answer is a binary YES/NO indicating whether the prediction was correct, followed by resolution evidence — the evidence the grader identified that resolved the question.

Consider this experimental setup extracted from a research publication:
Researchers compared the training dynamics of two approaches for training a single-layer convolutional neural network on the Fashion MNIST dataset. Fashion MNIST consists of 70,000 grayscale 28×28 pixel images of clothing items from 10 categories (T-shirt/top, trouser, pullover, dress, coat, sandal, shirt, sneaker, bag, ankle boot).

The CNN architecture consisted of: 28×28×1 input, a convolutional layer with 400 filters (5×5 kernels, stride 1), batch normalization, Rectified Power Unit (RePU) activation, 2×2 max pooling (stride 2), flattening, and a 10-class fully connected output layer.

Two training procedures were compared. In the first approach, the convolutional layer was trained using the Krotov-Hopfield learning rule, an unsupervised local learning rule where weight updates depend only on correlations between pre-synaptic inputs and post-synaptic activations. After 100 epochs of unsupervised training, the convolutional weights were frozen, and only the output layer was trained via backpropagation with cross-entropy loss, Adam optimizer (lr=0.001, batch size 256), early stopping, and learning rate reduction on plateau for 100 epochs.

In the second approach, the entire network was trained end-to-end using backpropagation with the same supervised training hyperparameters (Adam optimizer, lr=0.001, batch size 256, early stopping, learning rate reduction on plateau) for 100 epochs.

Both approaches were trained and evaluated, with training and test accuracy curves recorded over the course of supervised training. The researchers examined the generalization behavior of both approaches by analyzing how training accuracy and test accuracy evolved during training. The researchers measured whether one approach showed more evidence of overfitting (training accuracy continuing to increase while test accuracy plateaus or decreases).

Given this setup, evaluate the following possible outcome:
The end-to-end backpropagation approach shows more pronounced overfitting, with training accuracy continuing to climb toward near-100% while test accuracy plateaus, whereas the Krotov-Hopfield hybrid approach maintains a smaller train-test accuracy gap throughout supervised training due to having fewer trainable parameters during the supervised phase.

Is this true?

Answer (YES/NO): YES